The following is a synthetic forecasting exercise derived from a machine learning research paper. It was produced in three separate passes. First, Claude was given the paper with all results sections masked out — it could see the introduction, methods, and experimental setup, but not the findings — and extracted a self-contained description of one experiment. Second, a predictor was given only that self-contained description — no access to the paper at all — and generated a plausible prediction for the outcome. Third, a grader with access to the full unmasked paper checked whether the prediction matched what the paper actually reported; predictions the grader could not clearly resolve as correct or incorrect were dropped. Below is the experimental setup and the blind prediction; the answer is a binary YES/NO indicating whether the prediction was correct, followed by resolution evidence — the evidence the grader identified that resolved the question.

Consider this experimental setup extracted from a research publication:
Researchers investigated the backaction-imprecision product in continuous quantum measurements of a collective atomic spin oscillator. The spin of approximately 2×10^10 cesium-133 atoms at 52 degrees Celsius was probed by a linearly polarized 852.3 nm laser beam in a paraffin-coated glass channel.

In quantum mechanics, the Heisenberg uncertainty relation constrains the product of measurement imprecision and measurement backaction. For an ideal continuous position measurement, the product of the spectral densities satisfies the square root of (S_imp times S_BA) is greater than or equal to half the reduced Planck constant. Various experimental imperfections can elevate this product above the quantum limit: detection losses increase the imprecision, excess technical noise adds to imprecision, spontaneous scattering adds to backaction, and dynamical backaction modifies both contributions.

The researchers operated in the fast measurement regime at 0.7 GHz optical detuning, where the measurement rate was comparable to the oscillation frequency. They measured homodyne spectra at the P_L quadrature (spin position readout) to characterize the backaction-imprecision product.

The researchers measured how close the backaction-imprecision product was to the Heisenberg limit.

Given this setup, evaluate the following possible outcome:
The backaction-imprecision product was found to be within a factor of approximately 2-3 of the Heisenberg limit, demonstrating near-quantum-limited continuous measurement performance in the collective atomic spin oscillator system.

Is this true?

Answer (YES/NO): NO